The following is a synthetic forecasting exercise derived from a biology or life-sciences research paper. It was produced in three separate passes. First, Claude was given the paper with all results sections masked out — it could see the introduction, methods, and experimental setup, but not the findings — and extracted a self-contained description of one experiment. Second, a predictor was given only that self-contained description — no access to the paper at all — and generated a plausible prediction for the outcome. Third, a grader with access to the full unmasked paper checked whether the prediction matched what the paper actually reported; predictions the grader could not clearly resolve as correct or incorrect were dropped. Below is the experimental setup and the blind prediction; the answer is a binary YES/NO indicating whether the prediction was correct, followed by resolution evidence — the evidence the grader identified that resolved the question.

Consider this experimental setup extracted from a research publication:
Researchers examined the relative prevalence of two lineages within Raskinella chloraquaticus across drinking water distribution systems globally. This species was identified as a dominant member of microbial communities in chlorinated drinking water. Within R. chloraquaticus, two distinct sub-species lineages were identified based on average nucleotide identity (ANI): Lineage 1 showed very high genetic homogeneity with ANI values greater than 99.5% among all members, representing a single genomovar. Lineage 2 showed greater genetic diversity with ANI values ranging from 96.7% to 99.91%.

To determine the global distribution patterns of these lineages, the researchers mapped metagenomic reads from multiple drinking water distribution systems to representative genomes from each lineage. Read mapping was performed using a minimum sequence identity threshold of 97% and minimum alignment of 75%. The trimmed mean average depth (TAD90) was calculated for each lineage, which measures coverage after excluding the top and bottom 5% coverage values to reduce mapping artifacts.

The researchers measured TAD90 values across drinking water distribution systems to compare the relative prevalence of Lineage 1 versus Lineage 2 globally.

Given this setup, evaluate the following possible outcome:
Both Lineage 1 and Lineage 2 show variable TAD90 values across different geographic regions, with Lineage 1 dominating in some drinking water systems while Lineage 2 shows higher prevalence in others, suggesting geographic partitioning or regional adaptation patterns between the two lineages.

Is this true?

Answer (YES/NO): YES